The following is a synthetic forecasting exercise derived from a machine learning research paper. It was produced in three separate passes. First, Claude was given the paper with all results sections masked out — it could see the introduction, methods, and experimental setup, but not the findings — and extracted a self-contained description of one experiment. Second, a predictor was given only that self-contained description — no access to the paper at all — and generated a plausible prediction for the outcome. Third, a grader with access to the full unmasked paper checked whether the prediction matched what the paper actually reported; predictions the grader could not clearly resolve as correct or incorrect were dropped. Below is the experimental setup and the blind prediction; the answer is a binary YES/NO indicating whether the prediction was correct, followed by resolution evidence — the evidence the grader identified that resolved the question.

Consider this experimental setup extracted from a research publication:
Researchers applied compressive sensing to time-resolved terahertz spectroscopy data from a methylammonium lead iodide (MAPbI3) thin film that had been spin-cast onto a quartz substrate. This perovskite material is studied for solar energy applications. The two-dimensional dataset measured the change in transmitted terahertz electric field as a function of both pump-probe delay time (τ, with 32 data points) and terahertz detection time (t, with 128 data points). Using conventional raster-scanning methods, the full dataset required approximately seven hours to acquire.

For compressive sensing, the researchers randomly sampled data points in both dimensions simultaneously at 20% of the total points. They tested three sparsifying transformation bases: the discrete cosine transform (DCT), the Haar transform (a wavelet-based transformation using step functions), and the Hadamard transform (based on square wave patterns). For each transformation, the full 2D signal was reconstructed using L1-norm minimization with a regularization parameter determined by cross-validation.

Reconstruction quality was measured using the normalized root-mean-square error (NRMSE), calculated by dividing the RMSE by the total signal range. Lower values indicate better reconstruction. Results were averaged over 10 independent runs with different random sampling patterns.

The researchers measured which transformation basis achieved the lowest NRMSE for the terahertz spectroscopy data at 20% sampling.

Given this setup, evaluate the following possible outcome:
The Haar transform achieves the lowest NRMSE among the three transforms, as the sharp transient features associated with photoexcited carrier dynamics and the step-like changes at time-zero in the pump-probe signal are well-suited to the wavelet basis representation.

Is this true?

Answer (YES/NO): NO